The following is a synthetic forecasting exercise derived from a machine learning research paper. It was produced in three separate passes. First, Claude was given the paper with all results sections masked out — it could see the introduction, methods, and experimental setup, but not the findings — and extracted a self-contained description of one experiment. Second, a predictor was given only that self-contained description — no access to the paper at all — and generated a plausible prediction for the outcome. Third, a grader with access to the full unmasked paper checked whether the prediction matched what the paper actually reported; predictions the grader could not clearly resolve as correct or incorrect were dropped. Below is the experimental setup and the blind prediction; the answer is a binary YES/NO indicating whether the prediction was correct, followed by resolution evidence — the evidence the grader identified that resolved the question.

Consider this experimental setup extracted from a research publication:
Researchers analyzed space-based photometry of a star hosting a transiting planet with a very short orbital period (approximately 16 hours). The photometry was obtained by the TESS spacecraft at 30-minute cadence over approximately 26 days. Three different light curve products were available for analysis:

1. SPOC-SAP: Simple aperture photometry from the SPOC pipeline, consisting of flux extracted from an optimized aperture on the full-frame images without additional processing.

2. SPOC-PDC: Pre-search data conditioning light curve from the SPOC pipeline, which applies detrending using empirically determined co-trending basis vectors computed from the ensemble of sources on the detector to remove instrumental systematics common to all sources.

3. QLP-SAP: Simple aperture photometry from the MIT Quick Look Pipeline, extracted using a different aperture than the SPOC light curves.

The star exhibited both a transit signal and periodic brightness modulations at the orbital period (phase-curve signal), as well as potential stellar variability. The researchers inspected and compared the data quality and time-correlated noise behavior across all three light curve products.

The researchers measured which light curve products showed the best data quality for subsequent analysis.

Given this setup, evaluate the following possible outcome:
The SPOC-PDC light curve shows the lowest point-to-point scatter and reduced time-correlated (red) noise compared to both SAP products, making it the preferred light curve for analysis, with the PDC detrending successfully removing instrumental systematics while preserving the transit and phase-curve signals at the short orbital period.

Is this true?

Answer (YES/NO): NO